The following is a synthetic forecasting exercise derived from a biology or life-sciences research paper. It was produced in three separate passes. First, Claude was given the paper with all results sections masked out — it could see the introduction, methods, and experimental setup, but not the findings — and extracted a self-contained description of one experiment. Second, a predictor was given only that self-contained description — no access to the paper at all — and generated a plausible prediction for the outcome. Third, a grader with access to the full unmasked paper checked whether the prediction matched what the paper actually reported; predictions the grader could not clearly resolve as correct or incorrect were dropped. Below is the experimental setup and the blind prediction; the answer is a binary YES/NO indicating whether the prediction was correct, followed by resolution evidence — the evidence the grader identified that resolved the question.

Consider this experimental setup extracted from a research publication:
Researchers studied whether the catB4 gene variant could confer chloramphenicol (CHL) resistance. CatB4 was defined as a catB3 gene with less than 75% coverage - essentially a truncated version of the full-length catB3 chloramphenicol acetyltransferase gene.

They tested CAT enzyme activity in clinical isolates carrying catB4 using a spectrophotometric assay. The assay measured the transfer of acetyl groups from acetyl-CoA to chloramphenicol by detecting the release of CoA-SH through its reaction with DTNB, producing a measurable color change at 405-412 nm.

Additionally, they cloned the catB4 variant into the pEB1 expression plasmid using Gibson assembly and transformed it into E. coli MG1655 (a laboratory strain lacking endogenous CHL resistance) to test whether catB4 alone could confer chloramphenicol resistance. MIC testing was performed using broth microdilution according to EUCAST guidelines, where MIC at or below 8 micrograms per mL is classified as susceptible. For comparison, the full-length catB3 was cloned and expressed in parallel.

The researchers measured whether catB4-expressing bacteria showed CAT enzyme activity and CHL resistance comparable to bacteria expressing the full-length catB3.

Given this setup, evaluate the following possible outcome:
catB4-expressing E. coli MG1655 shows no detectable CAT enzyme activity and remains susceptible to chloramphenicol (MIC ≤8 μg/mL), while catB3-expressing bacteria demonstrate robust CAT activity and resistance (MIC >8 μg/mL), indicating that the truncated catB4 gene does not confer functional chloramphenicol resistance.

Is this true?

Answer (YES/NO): YES